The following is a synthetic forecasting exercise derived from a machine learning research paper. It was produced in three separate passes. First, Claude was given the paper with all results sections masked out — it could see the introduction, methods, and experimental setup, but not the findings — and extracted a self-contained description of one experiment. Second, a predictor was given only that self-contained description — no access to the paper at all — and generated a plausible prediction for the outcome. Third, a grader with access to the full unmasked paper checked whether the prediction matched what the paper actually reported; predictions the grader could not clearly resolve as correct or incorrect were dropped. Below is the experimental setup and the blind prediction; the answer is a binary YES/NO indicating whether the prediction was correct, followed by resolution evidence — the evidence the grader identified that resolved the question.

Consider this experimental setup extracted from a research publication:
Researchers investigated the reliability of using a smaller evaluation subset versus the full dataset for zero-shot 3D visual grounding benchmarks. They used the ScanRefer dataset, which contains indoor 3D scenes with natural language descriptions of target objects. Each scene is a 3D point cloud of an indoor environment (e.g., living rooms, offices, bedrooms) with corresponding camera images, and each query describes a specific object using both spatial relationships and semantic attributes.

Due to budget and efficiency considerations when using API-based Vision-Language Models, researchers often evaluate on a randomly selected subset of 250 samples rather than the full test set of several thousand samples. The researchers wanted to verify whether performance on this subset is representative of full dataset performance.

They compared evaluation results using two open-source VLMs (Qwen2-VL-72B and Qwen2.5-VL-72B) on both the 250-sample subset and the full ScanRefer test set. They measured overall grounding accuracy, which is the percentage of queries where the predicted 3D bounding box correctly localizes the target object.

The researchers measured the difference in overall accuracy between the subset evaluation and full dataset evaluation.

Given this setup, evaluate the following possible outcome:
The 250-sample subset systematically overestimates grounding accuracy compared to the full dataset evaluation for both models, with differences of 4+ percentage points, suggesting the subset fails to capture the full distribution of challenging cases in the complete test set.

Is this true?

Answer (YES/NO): NO